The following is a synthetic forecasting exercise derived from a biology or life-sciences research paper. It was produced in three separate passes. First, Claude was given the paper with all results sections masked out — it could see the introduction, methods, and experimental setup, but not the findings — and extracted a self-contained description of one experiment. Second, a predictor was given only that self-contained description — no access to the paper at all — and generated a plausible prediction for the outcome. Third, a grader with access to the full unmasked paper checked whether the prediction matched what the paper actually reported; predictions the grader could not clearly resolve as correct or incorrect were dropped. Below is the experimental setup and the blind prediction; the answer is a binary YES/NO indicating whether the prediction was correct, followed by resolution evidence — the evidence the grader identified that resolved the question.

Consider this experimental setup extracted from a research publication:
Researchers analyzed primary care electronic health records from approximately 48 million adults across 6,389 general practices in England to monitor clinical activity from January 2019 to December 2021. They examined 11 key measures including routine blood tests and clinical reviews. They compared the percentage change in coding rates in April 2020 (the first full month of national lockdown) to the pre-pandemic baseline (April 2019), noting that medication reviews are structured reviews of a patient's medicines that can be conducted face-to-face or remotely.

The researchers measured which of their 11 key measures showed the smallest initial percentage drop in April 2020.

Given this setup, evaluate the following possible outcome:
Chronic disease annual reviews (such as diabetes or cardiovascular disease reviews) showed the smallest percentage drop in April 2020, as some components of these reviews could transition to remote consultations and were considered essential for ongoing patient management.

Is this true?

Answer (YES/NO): NO